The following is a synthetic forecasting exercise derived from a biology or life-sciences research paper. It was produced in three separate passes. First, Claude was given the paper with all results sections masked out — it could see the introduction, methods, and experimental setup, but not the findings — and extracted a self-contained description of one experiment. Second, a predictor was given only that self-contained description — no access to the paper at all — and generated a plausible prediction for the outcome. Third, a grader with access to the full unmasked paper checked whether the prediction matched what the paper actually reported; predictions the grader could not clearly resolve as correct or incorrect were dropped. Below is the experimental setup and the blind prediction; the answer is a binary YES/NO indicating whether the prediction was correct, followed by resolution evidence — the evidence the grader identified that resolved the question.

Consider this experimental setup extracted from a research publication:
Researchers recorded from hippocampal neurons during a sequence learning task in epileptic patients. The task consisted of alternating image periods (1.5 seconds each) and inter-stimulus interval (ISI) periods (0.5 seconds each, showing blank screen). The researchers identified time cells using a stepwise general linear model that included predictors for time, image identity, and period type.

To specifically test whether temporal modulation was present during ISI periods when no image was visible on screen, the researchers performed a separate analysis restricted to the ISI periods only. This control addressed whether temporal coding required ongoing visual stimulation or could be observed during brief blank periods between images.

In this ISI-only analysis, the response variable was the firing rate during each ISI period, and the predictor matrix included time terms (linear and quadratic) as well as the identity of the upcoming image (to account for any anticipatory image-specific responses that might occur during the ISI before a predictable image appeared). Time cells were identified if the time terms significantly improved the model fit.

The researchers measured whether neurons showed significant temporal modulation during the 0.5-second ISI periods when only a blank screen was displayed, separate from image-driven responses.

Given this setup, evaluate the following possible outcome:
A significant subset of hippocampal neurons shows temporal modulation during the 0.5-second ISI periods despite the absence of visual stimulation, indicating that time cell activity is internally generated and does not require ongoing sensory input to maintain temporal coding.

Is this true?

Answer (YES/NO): YES